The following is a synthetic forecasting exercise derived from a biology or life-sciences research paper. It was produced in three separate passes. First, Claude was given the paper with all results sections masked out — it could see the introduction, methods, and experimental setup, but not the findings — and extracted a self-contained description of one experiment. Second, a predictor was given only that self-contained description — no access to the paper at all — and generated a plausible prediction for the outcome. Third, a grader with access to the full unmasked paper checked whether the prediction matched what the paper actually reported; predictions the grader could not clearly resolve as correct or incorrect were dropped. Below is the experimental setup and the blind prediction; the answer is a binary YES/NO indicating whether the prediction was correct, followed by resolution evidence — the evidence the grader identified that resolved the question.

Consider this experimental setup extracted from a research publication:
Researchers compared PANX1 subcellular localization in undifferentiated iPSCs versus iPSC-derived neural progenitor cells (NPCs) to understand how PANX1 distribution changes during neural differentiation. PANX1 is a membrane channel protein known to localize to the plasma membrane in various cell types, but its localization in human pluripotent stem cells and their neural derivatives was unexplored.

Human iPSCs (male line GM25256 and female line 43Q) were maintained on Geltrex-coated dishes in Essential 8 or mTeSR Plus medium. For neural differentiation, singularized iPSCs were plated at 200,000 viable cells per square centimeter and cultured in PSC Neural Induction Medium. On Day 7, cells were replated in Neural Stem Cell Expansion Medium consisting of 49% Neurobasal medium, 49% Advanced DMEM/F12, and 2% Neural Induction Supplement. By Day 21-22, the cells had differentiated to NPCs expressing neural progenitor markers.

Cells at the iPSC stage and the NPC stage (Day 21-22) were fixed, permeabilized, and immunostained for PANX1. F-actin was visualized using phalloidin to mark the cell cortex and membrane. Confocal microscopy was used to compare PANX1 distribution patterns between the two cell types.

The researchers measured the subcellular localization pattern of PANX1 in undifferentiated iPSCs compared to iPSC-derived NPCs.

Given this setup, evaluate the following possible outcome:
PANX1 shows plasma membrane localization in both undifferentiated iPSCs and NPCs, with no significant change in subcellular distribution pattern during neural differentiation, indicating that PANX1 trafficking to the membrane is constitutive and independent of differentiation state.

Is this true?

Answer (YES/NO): NO